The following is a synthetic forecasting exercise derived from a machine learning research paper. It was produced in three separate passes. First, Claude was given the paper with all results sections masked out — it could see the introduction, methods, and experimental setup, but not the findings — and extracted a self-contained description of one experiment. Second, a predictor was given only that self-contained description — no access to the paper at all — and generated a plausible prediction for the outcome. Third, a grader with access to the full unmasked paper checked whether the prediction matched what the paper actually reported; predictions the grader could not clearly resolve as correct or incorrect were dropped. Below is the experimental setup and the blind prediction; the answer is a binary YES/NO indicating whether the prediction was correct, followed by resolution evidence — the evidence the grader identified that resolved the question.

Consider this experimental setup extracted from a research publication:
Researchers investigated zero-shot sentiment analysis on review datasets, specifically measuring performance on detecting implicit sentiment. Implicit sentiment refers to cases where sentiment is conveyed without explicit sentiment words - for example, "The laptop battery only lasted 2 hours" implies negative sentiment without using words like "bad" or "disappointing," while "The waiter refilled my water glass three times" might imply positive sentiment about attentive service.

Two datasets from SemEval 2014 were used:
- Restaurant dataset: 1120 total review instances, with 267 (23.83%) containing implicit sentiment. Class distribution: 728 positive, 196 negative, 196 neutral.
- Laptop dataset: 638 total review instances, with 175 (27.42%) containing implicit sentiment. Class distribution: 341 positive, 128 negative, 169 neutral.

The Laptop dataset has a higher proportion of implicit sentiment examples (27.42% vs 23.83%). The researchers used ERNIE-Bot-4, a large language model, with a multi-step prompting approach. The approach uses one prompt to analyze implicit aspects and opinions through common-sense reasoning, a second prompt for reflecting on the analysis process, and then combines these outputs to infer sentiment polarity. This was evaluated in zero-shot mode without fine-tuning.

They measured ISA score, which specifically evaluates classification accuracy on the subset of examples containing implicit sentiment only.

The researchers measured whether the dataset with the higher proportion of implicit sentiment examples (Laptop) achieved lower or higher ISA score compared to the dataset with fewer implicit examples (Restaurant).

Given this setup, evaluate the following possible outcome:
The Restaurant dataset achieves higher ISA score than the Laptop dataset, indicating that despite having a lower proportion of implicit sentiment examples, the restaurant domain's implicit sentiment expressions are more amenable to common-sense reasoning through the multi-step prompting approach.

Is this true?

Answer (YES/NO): NO